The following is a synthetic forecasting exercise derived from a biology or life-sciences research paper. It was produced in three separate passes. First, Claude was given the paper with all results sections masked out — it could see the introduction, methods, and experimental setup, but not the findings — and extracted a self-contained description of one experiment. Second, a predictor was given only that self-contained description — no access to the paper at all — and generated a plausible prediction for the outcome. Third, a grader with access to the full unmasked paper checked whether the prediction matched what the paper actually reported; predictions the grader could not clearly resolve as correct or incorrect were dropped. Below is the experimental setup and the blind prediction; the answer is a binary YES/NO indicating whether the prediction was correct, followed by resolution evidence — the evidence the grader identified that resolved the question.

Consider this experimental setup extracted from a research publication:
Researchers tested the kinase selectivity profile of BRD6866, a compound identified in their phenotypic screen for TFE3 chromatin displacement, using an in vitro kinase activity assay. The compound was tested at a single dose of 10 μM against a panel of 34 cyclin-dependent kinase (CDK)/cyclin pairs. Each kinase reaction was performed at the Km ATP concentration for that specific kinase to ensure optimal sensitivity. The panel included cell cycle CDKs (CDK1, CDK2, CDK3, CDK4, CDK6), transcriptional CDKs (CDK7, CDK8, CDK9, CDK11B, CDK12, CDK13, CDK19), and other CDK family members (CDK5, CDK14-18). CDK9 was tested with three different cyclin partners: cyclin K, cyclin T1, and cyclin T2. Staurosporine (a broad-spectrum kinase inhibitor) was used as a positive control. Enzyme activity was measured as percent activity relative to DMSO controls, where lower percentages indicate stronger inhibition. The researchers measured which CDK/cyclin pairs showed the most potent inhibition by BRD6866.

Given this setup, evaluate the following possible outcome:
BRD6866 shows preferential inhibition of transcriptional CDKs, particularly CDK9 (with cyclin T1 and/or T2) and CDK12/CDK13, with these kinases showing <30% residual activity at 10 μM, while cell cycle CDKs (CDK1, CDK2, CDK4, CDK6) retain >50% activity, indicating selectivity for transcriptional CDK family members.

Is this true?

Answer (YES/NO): NO